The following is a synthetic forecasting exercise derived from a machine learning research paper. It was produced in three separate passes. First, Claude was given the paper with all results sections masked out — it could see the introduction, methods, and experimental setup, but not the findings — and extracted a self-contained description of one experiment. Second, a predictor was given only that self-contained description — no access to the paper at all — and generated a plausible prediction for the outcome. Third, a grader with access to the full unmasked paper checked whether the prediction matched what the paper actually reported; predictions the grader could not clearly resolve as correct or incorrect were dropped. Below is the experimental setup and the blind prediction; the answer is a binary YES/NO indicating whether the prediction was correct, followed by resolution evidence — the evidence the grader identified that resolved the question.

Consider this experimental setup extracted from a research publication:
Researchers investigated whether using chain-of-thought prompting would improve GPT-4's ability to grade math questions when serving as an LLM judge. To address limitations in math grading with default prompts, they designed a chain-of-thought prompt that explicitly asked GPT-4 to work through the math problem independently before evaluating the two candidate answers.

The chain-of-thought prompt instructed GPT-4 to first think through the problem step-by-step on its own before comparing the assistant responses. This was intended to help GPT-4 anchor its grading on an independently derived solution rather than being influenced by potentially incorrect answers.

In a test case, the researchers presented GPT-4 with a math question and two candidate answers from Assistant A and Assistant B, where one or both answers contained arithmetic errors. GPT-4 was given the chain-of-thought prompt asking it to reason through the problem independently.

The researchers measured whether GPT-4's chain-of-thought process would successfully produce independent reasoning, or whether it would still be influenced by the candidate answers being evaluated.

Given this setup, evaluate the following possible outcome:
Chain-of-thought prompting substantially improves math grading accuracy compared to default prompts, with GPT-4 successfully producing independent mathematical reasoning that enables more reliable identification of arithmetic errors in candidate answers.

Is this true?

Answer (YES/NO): NO